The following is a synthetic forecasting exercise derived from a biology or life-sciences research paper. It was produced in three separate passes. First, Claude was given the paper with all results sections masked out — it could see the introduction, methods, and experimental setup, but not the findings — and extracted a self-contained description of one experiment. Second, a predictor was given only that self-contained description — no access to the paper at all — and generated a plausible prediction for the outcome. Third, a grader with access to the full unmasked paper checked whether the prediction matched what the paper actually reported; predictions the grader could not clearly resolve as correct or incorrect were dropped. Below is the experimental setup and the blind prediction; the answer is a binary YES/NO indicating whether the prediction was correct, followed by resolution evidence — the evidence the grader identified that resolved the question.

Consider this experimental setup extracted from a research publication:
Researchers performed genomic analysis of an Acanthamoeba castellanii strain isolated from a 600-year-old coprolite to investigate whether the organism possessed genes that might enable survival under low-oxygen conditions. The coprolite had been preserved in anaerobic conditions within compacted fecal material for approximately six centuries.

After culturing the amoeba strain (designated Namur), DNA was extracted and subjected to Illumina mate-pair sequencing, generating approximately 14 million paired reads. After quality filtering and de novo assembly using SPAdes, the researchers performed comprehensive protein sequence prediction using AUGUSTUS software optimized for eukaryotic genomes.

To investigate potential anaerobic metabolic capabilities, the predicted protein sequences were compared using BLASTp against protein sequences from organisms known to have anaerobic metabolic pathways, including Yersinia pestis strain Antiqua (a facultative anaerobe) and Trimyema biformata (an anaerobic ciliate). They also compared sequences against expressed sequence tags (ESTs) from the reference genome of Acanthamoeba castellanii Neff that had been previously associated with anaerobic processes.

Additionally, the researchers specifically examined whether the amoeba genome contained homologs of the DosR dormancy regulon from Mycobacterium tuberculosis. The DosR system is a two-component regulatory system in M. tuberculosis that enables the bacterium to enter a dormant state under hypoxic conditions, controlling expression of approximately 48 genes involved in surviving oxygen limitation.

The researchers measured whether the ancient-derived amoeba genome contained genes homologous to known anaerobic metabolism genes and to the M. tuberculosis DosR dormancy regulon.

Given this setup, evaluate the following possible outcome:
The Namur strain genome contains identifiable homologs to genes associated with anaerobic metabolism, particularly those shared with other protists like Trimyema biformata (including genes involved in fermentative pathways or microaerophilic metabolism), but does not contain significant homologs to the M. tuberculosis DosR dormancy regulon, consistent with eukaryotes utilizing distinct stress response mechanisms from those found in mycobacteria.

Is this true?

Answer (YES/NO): NO